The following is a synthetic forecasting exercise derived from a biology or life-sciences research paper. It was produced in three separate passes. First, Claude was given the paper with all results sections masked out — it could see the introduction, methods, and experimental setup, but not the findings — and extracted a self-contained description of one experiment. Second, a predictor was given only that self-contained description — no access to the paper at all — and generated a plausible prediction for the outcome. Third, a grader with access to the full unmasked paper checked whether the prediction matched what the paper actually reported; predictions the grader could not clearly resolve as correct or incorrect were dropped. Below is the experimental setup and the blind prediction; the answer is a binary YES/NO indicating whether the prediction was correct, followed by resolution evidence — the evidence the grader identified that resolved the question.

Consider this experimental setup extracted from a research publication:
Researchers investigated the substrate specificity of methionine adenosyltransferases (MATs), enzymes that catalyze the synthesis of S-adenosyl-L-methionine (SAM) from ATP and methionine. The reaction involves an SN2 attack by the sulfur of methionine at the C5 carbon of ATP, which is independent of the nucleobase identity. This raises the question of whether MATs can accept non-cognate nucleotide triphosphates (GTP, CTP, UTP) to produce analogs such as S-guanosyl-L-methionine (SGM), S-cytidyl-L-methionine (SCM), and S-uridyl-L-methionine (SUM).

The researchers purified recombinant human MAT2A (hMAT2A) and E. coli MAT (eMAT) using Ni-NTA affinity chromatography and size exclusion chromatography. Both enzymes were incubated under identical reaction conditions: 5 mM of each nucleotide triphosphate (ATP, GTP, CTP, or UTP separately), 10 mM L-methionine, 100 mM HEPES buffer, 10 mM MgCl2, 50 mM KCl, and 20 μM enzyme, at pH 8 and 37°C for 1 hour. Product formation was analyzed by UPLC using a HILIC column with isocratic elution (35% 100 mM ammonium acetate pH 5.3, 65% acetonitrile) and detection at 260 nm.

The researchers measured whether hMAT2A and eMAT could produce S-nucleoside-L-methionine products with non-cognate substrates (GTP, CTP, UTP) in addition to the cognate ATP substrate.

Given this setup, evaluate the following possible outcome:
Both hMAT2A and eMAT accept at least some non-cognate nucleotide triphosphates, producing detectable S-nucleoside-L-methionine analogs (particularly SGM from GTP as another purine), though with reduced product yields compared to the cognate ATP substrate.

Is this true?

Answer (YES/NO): NO